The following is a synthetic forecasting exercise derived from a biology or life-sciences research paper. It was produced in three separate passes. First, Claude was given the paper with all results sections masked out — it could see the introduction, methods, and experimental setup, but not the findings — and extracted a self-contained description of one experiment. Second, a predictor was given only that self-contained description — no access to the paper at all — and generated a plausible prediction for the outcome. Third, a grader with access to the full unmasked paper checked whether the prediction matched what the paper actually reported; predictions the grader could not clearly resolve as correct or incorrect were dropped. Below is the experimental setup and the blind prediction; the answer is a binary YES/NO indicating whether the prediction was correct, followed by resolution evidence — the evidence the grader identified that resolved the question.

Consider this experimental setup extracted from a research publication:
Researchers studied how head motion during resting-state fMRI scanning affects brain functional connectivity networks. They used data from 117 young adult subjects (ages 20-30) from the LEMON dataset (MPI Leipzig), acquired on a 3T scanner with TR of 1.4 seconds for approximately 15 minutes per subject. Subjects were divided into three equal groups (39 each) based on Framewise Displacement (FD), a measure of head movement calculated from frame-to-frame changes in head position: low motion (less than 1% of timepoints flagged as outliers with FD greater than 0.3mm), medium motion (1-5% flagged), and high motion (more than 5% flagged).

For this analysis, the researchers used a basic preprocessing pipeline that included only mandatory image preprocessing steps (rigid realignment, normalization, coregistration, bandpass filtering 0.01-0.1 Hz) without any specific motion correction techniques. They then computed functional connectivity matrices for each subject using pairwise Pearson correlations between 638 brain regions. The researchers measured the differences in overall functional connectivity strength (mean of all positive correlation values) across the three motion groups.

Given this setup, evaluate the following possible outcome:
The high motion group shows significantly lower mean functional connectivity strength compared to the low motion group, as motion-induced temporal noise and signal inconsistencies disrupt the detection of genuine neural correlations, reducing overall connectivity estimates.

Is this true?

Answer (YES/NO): NO